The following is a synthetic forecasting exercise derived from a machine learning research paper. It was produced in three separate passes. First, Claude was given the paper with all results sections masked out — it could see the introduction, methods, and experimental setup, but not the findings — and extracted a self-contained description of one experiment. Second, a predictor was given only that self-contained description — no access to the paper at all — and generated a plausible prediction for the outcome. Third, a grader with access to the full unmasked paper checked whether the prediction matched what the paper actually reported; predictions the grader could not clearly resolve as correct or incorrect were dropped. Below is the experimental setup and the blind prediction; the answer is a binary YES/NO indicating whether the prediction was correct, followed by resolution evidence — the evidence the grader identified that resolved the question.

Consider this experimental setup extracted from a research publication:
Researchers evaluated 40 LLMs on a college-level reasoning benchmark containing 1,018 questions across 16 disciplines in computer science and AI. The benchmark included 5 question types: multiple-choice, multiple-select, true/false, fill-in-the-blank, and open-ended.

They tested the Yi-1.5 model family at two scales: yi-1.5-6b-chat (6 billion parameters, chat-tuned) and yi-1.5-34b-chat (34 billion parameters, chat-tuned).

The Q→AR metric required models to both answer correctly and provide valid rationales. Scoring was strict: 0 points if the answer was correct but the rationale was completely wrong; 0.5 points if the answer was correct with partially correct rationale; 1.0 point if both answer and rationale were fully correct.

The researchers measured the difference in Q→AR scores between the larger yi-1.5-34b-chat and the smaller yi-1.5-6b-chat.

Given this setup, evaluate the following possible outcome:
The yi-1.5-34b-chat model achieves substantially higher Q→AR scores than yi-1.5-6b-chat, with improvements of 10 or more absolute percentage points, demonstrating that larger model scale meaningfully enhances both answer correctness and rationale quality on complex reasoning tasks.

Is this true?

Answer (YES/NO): NO